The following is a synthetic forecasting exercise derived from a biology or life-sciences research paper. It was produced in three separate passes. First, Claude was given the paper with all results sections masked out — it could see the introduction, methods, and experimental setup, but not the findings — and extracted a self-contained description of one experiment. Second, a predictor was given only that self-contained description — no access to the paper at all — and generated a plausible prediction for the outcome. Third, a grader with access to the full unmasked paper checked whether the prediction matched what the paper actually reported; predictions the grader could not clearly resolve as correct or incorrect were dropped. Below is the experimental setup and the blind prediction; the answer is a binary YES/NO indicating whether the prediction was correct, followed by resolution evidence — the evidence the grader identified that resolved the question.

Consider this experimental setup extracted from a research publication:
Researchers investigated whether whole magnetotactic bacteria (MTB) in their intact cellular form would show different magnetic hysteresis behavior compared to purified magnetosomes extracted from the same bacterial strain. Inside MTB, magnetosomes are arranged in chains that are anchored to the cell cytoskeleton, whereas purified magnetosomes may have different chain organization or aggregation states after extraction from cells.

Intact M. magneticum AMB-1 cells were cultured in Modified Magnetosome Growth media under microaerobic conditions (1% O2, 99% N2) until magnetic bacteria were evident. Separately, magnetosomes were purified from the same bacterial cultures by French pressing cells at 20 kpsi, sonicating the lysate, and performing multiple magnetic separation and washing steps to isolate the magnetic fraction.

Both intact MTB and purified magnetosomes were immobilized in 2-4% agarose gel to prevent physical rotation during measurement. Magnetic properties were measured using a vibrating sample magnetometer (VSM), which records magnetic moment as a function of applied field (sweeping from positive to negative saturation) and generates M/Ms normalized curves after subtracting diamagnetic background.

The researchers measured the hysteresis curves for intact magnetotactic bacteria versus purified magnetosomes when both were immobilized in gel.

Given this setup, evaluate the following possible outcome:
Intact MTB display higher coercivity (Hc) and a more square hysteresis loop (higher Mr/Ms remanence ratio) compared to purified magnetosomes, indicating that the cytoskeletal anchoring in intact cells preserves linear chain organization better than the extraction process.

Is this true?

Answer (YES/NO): NO